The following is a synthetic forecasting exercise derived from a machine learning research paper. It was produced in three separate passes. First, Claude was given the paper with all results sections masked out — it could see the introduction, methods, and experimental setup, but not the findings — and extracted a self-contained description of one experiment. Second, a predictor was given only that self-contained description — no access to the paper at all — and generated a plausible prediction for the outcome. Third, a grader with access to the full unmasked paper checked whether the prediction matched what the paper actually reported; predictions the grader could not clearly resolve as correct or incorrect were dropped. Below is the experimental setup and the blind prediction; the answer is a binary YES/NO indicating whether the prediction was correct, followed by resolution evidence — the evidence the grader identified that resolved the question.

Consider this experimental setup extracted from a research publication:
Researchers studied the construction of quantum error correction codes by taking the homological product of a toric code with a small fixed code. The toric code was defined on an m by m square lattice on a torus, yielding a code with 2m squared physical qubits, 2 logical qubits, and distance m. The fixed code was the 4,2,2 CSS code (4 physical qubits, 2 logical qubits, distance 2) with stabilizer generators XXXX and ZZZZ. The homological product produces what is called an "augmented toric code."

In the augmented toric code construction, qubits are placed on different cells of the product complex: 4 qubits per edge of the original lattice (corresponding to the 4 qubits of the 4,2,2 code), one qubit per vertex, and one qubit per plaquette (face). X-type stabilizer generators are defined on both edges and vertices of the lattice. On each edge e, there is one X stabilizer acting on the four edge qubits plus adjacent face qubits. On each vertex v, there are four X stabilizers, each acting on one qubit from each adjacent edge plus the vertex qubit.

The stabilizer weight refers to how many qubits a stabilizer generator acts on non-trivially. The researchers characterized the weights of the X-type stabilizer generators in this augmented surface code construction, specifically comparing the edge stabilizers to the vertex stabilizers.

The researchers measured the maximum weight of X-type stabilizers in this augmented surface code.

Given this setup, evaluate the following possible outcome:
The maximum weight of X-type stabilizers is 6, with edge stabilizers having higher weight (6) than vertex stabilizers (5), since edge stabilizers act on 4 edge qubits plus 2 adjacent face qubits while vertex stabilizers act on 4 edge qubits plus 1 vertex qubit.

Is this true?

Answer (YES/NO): YES